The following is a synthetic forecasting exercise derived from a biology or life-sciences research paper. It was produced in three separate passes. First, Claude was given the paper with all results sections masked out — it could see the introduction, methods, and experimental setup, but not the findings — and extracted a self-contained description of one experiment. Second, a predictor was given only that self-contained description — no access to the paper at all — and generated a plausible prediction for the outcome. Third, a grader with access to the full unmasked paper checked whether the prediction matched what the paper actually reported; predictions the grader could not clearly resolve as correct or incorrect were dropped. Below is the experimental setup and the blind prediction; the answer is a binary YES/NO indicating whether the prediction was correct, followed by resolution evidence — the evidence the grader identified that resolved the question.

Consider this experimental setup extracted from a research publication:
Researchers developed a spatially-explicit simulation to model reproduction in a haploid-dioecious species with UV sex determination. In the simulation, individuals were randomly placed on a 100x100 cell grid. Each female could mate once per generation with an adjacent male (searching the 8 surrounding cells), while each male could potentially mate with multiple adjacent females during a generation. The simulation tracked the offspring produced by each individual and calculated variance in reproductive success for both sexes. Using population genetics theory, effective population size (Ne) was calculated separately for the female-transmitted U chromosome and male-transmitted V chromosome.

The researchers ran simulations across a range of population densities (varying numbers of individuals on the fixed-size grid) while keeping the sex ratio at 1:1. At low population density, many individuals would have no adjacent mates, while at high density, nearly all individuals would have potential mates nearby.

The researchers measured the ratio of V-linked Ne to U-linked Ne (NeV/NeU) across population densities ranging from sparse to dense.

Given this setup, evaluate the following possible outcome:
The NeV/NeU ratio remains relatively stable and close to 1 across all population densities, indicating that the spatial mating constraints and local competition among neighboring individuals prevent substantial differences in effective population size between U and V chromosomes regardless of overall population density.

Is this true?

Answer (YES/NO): NO